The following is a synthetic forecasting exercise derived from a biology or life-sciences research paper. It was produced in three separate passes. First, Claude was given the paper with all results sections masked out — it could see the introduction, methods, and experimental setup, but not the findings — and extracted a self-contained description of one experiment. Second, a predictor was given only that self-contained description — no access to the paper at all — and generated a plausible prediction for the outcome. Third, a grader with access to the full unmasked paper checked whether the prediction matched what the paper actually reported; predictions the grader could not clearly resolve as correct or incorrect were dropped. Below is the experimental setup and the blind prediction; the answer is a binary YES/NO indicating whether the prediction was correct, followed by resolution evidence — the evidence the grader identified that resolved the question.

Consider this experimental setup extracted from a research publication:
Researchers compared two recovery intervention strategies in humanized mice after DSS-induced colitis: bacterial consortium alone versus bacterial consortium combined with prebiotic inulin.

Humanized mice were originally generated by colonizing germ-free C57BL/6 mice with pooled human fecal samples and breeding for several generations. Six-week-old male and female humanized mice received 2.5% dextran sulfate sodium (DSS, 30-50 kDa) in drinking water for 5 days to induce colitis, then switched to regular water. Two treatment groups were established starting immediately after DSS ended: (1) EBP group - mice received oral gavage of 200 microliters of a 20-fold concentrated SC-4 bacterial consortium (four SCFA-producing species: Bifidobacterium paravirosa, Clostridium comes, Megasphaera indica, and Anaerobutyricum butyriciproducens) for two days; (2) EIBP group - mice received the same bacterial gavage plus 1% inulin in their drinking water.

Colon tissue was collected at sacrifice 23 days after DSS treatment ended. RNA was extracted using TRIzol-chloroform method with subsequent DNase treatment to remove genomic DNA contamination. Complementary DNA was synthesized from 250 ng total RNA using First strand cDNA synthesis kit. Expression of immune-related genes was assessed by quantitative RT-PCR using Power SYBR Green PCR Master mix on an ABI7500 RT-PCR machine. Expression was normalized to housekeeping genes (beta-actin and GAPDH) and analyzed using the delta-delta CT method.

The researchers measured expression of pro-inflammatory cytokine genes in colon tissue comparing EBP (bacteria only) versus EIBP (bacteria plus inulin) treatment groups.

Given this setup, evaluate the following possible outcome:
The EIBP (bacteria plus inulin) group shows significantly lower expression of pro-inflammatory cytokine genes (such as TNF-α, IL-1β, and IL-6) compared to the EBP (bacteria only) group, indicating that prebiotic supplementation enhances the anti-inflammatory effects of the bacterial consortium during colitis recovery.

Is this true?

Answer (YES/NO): NO